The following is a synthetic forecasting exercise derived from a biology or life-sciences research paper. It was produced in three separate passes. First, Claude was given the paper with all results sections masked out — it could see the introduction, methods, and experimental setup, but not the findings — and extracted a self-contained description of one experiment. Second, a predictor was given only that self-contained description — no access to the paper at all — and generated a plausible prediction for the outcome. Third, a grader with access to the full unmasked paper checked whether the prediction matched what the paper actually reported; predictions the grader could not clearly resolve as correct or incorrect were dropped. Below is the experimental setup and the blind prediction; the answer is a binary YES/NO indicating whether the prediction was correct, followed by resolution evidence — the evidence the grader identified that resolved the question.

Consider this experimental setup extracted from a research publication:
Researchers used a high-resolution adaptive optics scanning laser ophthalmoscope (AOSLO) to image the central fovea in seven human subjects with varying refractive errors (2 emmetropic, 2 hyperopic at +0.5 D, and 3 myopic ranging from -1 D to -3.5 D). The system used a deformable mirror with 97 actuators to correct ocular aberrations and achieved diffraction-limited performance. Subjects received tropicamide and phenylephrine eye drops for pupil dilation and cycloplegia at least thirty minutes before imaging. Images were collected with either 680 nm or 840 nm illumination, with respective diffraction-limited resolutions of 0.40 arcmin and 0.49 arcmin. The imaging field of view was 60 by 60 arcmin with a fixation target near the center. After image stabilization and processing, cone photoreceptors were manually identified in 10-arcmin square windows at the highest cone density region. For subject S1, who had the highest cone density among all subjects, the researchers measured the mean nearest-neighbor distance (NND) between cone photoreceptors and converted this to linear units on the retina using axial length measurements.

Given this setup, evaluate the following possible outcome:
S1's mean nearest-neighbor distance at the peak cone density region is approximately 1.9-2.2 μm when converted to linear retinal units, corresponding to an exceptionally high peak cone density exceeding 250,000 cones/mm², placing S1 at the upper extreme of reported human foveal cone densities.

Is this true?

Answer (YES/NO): NO